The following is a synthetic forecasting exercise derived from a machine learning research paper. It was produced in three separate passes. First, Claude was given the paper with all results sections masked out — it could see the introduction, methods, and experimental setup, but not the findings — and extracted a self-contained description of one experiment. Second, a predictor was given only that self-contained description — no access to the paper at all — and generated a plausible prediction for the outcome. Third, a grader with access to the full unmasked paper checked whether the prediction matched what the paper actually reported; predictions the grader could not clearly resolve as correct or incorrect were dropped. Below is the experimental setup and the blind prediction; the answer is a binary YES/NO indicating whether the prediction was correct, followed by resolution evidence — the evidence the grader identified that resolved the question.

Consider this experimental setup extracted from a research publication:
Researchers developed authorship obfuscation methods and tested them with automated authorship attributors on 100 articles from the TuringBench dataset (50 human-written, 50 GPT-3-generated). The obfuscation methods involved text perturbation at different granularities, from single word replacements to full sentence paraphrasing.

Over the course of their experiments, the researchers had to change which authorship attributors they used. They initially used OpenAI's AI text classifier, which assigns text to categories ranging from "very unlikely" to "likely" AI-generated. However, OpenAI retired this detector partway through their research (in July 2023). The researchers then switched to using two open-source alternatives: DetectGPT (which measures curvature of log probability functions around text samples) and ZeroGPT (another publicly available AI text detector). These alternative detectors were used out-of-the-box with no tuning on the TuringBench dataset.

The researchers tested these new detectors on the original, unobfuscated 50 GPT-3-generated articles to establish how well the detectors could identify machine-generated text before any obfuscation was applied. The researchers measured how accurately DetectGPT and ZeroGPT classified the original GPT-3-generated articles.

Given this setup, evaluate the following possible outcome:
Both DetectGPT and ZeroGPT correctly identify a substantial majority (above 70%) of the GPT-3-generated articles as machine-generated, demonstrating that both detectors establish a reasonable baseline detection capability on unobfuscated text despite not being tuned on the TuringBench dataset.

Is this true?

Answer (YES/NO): NO